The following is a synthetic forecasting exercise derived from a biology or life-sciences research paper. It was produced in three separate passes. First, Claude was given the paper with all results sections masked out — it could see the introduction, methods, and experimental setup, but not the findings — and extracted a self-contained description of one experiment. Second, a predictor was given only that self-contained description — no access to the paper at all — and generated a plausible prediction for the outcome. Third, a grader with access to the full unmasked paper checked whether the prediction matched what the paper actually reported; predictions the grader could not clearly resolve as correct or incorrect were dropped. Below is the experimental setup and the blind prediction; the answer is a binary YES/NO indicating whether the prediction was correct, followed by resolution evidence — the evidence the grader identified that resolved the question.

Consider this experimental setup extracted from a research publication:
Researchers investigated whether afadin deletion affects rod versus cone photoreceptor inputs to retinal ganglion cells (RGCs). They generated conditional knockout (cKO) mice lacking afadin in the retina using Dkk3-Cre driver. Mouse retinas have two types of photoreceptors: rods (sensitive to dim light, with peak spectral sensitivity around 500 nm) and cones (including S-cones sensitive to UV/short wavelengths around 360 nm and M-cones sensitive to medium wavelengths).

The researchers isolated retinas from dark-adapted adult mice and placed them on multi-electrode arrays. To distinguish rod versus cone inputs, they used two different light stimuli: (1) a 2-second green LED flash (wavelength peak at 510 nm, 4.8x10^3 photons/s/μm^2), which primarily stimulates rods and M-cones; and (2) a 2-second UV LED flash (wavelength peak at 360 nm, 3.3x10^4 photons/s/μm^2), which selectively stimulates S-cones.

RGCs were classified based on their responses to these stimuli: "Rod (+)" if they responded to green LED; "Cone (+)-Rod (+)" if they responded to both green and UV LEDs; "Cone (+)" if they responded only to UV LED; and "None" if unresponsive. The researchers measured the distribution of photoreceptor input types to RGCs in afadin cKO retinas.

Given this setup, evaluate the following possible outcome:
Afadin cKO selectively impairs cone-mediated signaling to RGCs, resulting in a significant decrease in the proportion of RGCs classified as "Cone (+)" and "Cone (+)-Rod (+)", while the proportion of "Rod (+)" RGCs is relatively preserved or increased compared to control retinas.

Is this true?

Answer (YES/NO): NO